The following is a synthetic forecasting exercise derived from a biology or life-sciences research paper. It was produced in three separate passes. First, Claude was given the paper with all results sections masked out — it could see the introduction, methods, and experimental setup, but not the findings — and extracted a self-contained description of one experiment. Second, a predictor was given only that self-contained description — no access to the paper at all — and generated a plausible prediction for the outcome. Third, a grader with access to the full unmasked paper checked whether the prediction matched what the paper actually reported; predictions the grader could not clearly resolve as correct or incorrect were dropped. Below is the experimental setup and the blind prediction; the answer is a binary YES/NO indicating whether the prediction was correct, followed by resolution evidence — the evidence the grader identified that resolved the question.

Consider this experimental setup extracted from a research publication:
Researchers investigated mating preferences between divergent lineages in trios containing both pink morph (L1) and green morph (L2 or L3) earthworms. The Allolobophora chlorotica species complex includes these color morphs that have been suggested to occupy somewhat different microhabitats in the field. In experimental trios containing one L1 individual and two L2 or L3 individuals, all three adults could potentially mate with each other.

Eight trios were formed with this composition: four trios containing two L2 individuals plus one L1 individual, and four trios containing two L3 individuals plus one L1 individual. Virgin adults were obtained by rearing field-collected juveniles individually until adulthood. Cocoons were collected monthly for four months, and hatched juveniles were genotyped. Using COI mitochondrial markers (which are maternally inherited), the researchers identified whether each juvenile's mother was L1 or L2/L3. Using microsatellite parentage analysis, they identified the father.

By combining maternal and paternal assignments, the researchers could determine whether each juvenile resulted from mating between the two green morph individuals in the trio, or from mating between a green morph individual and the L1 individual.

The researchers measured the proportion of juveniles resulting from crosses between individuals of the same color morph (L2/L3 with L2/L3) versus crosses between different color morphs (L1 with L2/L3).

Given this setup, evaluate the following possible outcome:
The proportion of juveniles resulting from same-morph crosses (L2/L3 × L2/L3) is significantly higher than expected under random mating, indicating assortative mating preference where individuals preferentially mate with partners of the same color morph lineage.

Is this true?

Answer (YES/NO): NO